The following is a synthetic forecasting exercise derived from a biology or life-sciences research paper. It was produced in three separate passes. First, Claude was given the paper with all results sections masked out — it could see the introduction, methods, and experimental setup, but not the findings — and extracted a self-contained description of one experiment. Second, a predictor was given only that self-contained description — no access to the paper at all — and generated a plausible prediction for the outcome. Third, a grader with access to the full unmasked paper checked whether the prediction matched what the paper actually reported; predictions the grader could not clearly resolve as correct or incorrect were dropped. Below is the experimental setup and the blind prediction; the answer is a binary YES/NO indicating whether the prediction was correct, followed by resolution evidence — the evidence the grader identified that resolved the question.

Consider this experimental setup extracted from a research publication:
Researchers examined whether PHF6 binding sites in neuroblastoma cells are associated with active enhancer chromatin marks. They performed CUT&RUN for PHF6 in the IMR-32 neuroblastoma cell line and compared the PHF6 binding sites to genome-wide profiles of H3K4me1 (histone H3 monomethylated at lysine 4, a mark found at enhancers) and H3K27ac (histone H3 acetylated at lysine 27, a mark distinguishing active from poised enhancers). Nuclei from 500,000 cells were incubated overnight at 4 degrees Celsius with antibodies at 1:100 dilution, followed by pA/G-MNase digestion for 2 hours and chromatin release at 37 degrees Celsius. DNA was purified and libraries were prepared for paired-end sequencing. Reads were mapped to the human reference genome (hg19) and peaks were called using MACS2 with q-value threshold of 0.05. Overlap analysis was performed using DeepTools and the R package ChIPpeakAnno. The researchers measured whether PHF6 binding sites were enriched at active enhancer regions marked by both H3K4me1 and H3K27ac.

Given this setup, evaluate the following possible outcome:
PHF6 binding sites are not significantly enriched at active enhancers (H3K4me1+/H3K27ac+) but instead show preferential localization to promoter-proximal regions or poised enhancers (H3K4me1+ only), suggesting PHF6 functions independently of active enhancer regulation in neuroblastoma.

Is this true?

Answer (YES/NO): NO